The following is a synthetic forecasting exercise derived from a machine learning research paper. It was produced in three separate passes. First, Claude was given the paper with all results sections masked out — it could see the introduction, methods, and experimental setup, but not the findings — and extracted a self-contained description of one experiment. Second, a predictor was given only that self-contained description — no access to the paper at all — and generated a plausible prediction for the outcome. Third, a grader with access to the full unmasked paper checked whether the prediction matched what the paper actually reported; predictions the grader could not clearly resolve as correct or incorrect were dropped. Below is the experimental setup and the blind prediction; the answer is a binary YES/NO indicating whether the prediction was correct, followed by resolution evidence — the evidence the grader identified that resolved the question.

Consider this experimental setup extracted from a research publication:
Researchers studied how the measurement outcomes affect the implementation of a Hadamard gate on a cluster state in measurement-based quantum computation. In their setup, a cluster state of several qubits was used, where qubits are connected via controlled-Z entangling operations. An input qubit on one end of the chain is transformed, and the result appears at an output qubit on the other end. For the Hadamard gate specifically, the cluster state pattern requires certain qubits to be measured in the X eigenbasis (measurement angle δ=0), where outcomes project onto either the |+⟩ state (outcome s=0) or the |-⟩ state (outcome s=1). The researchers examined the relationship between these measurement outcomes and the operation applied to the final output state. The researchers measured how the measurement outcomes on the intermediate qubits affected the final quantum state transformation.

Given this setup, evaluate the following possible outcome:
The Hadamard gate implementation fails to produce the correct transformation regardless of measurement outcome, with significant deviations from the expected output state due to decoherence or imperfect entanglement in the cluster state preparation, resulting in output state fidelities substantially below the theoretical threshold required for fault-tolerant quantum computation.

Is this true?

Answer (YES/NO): NO